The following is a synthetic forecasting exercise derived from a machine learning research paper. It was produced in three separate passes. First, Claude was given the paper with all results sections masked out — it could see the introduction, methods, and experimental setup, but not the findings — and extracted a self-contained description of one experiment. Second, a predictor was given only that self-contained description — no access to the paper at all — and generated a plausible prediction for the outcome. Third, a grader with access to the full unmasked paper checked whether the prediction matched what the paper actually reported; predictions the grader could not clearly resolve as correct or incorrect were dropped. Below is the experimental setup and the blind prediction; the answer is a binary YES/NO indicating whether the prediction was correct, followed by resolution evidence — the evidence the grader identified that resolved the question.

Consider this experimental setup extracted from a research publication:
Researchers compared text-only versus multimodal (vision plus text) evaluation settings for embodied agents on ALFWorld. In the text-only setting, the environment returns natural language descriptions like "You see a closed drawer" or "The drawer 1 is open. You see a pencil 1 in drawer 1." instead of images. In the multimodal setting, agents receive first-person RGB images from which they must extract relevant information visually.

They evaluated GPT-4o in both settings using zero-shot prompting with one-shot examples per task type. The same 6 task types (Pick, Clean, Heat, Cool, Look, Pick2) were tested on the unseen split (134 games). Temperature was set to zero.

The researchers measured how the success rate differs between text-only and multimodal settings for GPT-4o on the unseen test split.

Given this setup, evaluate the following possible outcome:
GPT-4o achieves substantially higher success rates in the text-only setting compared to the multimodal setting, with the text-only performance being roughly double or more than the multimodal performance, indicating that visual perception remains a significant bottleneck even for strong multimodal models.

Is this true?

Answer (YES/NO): YES